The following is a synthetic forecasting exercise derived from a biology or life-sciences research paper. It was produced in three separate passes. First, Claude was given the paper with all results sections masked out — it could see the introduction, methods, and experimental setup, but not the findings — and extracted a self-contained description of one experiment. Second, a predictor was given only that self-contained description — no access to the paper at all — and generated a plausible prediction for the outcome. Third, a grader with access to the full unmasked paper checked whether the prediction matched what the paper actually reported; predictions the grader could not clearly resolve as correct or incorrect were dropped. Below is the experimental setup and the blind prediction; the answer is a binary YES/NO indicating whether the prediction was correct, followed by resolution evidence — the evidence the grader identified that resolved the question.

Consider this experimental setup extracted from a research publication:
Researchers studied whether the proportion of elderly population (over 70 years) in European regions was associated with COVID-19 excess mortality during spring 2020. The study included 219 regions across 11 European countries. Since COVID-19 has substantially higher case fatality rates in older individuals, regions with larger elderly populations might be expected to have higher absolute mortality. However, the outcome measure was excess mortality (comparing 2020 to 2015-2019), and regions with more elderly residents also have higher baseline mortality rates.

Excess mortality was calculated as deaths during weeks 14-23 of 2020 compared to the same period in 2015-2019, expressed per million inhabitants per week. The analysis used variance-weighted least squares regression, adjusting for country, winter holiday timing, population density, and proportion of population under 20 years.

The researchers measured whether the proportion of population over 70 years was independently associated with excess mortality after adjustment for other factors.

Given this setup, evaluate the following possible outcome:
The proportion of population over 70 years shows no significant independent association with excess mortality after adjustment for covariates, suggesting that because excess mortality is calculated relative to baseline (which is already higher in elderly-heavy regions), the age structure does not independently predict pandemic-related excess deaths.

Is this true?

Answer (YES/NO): YES